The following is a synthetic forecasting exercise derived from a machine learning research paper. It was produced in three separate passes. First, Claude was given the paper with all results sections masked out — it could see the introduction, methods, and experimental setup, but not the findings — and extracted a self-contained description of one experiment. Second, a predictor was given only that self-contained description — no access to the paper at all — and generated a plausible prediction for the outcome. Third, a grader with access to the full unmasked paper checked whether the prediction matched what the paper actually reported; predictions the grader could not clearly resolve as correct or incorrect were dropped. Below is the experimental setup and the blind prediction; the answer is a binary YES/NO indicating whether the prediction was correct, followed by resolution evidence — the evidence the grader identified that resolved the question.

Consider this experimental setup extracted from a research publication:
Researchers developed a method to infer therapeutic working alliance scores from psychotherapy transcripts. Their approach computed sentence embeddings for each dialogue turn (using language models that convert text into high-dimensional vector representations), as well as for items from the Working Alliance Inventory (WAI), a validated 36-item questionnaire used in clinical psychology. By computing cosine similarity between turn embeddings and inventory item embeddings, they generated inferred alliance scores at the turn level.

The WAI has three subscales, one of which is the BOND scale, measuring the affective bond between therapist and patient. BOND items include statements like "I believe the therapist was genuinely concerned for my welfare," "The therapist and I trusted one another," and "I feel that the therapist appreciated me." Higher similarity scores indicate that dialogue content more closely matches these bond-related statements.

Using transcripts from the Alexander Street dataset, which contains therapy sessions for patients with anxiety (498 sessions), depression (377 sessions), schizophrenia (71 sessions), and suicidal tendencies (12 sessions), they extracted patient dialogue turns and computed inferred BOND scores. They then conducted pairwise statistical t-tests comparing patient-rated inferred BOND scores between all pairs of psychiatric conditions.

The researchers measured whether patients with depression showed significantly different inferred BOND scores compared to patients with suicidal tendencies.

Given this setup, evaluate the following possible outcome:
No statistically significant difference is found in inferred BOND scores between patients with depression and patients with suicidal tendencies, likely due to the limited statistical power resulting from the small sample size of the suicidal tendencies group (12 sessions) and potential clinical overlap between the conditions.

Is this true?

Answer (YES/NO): NO